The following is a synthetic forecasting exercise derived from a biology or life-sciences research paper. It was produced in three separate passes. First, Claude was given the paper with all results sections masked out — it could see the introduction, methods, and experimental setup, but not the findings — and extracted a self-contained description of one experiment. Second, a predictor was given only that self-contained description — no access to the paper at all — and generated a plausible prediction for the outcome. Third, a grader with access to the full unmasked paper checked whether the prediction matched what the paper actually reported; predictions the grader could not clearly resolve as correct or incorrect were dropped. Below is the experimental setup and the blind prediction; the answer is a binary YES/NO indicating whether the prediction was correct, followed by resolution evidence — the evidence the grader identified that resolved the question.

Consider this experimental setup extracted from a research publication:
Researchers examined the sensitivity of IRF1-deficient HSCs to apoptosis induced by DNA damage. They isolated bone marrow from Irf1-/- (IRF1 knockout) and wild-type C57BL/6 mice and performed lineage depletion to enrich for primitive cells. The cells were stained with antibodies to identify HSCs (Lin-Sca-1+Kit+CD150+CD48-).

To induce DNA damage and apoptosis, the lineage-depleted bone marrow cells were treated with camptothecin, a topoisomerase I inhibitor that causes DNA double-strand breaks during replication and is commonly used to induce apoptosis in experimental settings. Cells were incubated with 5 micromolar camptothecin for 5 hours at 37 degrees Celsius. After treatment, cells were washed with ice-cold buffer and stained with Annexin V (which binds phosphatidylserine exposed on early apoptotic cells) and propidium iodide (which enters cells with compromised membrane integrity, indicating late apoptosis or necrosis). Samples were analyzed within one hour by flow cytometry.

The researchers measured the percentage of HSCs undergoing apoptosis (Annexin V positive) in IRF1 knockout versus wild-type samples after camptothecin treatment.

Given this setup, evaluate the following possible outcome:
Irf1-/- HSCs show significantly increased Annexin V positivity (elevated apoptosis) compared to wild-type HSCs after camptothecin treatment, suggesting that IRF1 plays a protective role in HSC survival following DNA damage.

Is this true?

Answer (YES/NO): NO